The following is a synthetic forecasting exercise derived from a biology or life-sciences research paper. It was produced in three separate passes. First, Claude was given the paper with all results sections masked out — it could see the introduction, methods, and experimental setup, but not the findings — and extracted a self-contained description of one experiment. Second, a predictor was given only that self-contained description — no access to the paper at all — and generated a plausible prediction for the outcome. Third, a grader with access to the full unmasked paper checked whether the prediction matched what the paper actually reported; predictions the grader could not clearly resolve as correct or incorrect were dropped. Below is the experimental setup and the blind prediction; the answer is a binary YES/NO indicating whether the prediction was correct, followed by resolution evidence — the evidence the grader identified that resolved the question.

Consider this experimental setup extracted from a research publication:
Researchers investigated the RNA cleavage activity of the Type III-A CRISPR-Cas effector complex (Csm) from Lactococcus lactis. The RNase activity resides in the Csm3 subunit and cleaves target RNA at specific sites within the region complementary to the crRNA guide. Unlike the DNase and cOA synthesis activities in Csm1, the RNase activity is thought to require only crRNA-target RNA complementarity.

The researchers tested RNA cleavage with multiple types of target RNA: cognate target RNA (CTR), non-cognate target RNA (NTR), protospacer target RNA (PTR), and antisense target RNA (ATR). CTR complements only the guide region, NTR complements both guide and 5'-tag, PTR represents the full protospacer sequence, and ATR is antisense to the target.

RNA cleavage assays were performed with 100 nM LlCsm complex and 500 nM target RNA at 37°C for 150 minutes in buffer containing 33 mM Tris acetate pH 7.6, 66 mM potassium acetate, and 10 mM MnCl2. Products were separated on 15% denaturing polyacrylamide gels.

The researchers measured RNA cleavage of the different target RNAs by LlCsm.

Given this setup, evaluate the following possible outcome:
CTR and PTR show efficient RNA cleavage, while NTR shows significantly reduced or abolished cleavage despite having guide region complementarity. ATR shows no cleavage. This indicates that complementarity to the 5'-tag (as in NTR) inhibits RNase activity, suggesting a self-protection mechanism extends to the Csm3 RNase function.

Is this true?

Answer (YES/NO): NO